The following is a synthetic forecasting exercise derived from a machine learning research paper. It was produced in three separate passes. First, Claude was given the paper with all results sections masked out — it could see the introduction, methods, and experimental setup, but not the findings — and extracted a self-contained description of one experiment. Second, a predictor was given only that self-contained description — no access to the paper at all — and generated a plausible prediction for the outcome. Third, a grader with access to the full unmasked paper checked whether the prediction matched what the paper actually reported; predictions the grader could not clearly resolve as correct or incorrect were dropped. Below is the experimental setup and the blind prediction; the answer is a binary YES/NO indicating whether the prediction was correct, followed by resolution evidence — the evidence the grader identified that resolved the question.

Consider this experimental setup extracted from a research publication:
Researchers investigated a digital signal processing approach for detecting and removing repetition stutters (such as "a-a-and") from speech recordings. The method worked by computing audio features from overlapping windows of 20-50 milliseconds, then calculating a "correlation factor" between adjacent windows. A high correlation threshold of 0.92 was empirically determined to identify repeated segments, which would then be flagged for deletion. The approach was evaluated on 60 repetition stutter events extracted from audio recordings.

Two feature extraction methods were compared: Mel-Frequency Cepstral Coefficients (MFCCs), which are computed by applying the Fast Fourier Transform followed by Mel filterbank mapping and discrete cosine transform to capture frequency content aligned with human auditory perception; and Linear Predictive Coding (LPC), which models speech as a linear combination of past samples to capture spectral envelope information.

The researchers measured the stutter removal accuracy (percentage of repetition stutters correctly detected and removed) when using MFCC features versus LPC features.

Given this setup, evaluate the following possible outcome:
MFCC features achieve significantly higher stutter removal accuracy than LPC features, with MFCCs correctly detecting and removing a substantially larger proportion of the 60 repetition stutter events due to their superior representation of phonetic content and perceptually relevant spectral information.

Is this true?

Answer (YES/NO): NO